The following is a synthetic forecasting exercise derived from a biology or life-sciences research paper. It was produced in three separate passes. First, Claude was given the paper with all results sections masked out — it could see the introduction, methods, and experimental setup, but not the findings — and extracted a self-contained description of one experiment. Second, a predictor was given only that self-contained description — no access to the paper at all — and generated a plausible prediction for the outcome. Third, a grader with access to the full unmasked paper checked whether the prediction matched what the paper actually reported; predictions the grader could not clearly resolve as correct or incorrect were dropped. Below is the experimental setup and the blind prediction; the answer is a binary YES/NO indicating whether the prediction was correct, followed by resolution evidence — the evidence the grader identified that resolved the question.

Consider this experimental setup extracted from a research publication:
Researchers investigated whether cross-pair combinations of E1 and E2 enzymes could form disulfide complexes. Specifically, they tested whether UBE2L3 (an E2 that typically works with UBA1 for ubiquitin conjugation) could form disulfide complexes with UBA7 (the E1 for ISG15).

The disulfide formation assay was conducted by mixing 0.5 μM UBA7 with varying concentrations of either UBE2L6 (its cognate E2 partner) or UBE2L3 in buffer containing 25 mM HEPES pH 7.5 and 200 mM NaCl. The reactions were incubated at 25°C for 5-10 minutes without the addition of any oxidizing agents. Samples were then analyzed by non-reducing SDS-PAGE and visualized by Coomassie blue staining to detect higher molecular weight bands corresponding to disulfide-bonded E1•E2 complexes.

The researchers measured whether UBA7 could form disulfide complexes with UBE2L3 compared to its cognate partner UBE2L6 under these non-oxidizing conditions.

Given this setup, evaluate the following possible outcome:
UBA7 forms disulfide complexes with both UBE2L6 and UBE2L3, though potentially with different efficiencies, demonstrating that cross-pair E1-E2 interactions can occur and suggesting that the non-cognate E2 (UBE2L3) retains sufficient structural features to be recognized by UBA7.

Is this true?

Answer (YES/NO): NO